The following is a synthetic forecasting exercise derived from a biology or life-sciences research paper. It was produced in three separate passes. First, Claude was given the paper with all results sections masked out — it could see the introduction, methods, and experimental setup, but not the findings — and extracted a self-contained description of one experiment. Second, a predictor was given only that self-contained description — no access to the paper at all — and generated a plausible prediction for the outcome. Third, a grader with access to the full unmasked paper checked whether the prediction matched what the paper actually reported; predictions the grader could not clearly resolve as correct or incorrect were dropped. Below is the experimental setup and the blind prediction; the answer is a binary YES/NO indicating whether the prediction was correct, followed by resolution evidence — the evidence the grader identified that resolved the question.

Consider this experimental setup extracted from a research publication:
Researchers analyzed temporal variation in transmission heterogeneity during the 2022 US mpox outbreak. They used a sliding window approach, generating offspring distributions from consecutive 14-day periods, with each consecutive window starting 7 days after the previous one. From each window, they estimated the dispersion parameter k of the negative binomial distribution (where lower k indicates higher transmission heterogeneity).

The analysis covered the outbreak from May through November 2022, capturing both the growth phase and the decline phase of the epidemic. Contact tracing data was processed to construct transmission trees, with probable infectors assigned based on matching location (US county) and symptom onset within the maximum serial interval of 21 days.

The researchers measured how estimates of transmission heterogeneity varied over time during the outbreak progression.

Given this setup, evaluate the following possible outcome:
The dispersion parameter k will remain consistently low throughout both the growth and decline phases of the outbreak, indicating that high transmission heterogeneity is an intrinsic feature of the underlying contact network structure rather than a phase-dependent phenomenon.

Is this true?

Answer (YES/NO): NO